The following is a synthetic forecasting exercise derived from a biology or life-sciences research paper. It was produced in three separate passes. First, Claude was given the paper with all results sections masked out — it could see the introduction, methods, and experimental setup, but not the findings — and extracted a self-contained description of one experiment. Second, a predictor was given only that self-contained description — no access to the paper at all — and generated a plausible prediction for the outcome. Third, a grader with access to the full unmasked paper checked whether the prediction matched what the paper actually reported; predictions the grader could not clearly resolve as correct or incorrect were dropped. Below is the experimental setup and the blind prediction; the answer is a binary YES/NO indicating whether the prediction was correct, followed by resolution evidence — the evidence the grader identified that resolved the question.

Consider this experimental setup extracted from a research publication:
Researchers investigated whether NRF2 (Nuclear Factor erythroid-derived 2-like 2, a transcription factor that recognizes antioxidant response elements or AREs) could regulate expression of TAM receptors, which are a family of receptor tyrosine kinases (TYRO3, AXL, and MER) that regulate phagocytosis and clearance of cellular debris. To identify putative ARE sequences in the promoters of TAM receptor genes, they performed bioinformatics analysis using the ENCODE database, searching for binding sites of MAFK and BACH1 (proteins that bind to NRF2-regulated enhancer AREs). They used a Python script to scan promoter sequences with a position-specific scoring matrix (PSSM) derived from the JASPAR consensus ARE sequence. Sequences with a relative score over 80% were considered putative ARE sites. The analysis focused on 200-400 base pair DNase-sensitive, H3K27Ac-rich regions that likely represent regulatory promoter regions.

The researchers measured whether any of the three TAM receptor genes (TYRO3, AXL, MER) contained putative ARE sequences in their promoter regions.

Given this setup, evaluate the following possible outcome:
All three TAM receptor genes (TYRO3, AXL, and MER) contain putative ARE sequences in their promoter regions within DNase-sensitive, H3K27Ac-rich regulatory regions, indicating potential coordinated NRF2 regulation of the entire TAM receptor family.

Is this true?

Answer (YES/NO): NO